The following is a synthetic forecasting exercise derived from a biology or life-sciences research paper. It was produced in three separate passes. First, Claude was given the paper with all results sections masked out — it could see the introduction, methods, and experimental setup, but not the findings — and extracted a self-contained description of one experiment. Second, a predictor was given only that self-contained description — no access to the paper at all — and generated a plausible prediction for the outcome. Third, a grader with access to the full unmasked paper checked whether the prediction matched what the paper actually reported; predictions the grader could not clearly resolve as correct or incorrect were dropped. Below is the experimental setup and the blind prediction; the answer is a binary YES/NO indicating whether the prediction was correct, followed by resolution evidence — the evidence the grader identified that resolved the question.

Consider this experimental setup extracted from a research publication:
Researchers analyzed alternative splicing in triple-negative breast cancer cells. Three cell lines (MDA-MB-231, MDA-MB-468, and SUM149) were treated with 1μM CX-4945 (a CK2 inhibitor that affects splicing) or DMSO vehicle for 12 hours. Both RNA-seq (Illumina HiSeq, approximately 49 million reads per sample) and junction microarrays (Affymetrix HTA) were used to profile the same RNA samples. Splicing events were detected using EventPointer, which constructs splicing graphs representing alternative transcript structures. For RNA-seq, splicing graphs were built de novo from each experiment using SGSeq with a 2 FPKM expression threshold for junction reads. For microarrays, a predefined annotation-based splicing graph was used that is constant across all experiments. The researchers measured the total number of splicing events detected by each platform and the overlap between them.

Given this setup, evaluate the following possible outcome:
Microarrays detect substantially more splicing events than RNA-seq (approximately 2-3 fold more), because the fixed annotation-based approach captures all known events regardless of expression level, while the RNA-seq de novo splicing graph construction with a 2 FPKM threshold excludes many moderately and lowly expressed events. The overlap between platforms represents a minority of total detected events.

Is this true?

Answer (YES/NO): NO